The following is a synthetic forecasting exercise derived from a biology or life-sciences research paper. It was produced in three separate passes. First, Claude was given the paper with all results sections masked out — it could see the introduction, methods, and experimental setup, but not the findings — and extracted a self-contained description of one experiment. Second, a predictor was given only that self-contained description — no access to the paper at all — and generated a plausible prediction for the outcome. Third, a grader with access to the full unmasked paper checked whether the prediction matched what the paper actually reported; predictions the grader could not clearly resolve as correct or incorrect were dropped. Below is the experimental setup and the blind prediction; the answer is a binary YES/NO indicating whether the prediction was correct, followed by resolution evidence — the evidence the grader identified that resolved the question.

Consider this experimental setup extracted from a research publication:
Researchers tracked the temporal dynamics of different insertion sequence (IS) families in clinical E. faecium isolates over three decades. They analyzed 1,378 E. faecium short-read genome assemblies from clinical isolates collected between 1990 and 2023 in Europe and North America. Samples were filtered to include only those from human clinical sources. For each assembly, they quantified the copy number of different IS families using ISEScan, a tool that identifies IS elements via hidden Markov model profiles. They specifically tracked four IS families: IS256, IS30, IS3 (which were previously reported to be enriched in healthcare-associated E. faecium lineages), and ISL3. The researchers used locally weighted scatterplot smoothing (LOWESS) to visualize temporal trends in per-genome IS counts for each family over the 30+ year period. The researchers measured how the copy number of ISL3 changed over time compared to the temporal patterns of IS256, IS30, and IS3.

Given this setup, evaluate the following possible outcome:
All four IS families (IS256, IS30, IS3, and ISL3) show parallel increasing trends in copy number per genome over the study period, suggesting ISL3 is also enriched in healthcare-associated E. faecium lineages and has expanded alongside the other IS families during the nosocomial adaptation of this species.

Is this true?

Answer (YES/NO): NO